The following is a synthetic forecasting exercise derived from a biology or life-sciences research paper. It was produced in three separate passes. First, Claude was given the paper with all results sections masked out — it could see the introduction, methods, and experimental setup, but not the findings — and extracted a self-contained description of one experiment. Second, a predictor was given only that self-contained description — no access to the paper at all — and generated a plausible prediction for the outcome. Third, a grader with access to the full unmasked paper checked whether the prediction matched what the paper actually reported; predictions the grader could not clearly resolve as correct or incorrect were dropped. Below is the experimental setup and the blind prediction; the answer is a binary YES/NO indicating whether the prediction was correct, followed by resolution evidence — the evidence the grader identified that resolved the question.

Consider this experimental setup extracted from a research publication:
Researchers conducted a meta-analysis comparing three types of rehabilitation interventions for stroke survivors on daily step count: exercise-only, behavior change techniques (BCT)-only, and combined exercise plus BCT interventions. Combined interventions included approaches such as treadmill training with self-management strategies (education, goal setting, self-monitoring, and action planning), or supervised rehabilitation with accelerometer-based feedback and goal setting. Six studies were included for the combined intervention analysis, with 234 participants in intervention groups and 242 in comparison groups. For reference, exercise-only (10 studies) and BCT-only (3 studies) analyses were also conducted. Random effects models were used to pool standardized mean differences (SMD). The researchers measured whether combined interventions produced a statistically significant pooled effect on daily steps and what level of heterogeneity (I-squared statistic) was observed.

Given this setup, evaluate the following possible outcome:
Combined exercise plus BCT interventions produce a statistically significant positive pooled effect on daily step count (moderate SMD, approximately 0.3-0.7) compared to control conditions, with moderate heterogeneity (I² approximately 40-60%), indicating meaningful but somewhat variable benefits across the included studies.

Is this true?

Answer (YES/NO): NO